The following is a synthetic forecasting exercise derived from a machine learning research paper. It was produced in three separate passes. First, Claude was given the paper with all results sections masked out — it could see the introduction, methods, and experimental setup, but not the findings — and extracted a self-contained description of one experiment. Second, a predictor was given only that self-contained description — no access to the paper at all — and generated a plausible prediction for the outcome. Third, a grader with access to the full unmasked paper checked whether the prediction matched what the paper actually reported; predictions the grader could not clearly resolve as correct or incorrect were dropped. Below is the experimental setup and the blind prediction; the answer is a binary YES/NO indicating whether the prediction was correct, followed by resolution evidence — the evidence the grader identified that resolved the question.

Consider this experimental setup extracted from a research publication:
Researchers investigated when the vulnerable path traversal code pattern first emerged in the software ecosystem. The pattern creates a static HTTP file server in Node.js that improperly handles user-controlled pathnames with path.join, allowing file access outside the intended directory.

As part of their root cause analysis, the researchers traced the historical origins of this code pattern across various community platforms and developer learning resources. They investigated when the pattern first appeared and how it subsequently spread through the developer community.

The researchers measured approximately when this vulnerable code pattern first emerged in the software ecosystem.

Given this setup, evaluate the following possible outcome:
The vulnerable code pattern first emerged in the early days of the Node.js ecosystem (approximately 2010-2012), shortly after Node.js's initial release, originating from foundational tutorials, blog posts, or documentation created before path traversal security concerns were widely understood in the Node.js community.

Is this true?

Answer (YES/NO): NO